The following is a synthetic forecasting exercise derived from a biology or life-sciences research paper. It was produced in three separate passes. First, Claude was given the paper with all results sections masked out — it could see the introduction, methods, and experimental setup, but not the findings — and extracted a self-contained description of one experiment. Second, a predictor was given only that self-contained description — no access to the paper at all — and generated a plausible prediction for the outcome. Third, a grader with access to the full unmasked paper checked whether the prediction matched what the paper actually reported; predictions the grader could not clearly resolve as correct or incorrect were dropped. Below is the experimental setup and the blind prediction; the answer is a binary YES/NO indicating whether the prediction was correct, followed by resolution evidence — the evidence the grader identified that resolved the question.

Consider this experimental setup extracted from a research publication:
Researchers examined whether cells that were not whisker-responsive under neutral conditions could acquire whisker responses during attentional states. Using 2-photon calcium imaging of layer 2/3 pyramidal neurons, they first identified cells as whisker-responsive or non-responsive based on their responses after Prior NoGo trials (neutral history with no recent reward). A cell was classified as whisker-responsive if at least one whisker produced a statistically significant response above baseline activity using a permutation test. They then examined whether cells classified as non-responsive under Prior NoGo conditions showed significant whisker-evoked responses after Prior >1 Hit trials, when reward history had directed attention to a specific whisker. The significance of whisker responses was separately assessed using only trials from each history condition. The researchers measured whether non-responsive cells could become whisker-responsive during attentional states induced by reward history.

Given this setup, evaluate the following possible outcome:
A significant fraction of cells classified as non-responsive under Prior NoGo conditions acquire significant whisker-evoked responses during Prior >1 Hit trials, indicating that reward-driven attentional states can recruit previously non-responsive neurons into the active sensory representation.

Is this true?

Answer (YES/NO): NO